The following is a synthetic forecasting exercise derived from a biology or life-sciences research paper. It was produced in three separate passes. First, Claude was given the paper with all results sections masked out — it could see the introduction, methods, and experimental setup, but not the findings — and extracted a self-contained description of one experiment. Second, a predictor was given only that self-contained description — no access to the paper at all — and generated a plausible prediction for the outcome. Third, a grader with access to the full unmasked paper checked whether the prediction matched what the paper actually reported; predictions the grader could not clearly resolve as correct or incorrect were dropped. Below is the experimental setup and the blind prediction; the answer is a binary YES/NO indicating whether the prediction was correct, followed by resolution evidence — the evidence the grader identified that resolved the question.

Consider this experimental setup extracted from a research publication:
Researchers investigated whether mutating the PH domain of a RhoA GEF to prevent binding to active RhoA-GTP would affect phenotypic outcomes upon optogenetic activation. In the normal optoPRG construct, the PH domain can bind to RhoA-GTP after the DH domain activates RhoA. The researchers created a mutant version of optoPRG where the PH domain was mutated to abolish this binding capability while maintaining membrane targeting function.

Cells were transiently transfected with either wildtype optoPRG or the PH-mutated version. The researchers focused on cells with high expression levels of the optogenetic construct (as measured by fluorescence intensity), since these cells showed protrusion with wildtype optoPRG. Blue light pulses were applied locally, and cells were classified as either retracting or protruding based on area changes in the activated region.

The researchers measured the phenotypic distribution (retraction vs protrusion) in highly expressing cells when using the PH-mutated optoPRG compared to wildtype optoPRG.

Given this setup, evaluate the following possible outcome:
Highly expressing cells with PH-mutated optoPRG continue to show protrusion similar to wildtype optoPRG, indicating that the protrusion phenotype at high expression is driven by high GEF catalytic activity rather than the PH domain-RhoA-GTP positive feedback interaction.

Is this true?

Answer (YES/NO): NO